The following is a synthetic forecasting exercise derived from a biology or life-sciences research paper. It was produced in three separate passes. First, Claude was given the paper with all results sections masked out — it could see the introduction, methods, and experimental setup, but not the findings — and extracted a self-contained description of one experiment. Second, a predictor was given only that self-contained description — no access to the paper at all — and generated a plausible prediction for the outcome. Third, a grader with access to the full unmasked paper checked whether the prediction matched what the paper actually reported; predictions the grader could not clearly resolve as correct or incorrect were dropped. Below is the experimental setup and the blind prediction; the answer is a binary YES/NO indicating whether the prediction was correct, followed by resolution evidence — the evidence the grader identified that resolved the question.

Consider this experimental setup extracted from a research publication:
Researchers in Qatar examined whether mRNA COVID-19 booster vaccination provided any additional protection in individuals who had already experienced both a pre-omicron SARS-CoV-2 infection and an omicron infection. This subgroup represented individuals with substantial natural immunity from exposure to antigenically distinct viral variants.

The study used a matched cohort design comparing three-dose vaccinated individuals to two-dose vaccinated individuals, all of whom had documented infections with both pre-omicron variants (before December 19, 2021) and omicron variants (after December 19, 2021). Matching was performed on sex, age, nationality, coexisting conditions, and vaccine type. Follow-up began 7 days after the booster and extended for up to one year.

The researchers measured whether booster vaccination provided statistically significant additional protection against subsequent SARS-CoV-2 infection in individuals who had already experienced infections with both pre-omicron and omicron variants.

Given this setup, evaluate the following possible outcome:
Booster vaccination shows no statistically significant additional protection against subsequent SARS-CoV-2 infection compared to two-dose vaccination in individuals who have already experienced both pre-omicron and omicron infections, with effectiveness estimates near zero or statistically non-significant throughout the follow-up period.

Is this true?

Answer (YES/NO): YES